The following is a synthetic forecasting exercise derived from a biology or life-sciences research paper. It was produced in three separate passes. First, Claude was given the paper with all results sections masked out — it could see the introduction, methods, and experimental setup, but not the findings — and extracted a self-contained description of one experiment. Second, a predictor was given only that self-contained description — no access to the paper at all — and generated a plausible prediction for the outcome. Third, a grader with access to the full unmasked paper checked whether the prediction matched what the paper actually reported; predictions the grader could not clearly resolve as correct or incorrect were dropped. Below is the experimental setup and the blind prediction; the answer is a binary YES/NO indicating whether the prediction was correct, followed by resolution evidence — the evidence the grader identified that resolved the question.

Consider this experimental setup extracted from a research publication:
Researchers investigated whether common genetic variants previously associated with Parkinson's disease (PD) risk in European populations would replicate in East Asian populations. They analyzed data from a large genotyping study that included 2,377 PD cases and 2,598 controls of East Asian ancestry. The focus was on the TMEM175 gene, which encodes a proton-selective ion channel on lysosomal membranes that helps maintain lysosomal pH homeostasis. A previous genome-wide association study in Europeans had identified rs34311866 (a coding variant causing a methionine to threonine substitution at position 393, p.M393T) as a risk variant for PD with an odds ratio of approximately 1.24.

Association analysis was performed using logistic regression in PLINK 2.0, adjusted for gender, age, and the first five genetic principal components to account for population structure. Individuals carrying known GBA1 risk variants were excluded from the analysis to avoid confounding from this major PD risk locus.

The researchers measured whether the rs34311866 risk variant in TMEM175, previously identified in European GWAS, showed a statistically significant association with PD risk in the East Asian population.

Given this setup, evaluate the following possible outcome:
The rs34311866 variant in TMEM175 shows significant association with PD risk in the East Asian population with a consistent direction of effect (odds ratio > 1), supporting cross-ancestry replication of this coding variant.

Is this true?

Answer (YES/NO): NO